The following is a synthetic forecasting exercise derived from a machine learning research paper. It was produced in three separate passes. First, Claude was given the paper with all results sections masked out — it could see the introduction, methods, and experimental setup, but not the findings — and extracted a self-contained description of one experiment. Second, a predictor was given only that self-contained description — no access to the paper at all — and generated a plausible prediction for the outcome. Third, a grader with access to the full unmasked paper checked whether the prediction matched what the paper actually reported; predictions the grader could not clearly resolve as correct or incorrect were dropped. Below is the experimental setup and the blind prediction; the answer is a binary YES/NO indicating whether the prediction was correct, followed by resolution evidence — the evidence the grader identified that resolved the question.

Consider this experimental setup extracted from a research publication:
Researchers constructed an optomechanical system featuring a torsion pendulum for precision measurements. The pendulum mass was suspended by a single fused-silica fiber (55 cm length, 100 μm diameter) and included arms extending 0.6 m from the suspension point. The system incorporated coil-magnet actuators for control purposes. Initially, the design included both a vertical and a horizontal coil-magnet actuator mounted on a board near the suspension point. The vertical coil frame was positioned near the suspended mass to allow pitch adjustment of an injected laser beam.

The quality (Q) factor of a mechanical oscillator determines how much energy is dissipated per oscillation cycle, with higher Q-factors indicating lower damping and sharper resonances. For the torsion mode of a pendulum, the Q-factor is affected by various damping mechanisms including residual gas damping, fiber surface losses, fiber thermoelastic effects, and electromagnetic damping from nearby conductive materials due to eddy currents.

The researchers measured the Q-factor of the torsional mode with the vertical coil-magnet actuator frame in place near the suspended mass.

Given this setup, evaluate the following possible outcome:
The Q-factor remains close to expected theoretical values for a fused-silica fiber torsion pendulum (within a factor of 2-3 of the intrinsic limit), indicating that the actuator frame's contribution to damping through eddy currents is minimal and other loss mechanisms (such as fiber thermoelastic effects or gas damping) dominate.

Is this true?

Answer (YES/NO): NO